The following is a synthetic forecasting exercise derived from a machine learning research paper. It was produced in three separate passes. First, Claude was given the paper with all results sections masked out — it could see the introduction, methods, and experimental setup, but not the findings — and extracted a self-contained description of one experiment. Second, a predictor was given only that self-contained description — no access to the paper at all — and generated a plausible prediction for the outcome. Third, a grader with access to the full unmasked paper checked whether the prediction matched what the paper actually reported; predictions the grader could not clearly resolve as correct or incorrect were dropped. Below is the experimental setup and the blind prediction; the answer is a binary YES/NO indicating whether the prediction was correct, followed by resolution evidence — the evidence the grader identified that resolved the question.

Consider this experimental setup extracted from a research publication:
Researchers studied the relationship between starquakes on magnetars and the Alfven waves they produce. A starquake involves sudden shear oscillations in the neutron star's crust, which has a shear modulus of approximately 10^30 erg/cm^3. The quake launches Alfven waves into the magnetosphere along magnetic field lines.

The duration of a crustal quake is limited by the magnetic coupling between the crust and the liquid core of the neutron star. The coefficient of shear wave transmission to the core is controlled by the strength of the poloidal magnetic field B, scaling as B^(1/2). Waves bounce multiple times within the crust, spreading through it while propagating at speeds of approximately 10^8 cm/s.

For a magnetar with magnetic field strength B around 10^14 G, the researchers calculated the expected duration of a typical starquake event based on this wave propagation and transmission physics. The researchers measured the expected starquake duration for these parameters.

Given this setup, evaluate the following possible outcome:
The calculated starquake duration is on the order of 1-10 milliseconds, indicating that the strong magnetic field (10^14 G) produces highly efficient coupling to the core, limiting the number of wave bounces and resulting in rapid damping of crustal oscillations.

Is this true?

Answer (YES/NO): NO